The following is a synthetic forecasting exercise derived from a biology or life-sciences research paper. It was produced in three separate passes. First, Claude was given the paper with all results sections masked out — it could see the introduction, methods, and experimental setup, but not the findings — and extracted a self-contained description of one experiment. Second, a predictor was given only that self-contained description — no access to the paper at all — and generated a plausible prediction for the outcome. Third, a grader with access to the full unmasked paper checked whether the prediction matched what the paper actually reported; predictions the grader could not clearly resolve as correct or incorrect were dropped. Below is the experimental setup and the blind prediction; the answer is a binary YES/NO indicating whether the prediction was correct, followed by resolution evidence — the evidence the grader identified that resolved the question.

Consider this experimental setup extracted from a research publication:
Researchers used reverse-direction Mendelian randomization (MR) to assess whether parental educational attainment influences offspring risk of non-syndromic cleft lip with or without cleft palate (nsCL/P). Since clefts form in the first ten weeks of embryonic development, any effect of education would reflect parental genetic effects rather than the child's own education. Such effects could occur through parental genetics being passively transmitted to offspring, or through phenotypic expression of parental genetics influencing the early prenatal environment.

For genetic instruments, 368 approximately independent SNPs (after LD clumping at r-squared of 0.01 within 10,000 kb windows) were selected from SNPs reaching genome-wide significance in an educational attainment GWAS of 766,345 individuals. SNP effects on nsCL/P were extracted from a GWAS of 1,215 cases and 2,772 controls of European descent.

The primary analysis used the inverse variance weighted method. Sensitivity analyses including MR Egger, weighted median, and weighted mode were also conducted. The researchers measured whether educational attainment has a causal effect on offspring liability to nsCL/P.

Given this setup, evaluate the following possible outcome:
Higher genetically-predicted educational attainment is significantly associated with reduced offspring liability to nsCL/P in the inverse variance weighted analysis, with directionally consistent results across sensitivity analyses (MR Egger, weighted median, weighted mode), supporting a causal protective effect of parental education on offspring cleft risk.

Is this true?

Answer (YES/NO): NO